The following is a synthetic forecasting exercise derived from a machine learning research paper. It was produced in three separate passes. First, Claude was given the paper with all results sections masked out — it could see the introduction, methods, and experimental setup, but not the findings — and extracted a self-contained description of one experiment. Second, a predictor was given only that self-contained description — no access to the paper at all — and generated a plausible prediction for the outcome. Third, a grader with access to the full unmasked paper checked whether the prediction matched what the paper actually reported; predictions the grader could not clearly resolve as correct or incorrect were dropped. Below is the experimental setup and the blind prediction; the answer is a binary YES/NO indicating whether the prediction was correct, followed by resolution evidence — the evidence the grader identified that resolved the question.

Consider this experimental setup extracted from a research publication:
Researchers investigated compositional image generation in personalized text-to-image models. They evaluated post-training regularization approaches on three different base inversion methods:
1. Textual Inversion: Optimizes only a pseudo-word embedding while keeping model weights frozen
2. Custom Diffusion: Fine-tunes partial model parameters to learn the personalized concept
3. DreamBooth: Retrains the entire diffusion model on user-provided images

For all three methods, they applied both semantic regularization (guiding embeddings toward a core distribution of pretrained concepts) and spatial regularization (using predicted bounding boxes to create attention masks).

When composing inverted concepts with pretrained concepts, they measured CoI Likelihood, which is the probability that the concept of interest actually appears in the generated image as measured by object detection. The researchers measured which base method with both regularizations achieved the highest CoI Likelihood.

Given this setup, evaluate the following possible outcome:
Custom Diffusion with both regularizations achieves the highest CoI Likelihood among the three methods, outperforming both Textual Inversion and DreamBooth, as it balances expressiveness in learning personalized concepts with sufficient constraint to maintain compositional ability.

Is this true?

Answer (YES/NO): NO